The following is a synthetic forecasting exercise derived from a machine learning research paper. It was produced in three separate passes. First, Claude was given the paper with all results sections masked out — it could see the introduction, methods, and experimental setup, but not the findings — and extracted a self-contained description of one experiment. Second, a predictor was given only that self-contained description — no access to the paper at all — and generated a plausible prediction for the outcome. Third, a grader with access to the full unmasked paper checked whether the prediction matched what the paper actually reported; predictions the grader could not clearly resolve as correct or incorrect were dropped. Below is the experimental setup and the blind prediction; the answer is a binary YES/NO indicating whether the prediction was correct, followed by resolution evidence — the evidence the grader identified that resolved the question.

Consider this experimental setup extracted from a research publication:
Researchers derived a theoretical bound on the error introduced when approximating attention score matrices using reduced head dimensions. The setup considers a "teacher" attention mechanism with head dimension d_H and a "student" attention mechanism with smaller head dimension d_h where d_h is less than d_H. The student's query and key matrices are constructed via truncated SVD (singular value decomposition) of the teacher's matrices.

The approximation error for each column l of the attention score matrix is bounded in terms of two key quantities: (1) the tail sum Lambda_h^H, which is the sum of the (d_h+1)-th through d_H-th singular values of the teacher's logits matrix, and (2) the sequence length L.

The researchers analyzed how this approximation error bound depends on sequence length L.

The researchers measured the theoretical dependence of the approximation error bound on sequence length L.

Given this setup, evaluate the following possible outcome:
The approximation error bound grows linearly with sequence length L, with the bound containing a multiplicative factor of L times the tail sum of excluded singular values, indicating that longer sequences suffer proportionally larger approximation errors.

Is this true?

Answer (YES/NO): NO